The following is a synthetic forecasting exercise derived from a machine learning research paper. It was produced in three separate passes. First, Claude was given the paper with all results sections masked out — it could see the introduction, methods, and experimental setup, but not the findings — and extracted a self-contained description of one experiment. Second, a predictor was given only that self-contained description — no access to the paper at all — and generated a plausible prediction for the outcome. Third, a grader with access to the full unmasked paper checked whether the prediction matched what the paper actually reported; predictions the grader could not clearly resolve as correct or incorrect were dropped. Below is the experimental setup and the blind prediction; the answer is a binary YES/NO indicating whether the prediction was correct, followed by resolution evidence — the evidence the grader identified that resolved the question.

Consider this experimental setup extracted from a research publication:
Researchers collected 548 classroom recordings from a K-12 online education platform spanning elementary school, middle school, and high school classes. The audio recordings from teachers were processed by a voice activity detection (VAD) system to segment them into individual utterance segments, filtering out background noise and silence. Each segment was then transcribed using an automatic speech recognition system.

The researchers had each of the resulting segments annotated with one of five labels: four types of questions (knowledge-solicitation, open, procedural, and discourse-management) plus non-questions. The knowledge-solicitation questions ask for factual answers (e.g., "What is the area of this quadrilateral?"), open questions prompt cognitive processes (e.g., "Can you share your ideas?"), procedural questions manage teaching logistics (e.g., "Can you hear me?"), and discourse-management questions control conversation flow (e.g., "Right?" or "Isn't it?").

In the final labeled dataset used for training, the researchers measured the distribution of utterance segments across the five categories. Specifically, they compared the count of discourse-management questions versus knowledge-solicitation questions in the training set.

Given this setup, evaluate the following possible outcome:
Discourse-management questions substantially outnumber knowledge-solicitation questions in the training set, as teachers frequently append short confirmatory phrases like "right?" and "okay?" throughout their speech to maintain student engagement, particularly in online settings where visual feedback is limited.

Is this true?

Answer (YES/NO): YES